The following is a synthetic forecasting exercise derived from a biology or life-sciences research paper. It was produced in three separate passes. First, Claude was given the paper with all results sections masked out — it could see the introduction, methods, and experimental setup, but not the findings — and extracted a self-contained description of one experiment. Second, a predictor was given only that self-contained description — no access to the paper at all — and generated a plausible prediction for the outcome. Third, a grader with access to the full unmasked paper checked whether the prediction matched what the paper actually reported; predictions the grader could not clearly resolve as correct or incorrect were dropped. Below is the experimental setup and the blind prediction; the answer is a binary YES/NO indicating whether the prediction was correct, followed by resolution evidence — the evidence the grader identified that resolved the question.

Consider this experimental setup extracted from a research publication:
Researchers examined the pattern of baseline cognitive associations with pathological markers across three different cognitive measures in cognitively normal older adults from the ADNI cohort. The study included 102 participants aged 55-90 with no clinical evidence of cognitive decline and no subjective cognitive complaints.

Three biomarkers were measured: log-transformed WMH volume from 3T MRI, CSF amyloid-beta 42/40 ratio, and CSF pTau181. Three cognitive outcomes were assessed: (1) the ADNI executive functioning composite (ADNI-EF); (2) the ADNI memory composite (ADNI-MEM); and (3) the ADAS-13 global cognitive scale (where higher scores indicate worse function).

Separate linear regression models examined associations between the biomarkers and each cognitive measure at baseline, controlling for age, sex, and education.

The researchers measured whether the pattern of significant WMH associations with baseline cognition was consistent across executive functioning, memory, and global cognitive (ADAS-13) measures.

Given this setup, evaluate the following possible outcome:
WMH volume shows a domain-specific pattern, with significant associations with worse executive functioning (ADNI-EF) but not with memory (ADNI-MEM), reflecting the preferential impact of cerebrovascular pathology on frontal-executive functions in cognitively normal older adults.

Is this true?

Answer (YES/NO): NO